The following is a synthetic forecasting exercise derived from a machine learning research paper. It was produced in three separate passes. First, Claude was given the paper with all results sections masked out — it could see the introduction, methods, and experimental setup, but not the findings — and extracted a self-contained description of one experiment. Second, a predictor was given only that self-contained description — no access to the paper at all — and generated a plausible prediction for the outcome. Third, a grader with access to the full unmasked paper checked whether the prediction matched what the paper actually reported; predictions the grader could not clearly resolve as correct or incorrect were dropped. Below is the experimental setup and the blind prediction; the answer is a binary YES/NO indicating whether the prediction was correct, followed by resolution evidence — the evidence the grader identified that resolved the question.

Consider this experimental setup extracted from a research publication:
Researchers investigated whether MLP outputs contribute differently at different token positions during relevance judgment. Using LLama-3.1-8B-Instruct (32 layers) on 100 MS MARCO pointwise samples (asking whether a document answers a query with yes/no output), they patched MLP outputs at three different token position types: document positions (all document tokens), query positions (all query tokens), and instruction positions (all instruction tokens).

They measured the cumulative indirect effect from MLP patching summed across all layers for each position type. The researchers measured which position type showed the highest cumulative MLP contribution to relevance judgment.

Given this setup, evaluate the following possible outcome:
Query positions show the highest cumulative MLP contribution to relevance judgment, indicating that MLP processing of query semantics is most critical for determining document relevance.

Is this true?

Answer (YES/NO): NO